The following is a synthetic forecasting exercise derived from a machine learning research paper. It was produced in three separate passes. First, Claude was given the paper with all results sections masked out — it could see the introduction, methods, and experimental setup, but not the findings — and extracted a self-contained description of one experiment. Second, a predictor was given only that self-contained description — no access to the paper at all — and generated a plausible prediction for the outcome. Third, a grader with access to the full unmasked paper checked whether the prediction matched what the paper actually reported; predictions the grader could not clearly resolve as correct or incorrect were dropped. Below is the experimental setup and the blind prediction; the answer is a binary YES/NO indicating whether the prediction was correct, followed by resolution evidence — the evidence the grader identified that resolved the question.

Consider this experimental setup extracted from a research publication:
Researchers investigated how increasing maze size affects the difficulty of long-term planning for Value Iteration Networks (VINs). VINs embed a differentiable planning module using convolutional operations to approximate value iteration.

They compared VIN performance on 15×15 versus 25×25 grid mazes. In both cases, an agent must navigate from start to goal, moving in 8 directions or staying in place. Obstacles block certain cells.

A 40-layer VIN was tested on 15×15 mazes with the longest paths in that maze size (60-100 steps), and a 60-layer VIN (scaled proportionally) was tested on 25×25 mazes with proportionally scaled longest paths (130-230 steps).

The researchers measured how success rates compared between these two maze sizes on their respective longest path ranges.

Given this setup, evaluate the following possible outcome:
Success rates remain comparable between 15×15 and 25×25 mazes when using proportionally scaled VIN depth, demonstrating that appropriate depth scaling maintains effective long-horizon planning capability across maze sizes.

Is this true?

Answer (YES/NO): NO